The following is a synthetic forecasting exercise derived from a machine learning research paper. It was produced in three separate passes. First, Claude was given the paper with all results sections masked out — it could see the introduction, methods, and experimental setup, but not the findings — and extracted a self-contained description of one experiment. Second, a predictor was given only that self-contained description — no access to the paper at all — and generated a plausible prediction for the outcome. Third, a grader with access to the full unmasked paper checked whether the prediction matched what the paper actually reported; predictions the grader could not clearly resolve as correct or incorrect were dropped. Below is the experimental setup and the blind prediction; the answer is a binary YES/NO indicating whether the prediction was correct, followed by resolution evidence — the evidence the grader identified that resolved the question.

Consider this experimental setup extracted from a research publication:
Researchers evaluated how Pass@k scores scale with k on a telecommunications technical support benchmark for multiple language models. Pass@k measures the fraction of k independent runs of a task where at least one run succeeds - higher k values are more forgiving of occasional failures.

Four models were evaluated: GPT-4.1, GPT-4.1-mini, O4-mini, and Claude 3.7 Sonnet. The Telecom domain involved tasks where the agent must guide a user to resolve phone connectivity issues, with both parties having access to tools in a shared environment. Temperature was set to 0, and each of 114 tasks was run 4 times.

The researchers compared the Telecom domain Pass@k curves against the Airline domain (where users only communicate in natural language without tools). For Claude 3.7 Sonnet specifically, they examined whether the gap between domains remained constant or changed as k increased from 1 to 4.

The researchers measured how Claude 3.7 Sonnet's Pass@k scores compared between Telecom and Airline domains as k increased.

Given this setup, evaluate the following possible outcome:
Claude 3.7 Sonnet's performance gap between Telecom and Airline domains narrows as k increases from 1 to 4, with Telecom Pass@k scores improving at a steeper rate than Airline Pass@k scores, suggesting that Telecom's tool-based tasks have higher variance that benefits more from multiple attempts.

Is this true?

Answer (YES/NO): NO